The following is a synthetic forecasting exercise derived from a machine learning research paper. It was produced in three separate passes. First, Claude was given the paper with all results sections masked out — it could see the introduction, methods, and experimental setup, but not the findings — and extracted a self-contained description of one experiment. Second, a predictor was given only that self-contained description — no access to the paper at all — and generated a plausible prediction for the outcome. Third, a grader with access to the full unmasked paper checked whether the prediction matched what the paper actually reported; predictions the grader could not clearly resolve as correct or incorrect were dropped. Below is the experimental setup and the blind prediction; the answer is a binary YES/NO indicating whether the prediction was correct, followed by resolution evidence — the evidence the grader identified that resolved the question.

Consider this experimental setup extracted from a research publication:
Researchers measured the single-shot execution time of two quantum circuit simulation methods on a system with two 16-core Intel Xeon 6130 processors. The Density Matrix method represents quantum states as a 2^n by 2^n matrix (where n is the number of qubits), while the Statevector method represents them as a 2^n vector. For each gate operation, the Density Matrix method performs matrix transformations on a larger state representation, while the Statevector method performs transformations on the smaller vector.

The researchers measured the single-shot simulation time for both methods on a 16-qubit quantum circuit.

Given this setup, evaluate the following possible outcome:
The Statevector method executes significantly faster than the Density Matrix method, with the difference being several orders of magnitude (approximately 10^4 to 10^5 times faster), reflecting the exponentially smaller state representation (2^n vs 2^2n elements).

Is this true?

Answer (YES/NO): YES